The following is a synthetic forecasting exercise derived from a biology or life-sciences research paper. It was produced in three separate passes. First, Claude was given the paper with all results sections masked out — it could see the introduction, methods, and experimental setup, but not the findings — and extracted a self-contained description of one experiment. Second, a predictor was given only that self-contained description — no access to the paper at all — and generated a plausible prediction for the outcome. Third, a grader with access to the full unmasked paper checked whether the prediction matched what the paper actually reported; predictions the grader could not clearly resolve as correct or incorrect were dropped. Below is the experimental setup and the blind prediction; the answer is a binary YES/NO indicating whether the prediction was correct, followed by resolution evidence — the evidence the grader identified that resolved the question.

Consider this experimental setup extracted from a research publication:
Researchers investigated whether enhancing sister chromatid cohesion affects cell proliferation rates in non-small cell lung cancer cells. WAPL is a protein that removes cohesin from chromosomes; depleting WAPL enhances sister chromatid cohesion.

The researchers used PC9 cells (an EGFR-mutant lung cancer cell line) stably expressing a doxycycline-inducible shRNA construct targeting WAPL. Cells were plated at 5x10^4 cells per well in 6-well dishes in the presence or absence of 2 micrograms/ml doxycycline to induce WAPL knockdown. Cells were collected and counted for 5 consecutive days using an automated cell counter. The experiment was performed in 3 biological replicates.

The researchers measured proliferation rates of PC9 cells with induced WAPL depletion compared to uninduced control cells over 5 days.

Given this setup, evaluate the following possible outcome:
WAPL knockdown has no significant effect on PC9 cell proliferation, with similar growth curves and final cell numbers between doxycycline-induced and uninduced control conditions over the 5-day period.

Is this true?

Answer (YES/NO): YES